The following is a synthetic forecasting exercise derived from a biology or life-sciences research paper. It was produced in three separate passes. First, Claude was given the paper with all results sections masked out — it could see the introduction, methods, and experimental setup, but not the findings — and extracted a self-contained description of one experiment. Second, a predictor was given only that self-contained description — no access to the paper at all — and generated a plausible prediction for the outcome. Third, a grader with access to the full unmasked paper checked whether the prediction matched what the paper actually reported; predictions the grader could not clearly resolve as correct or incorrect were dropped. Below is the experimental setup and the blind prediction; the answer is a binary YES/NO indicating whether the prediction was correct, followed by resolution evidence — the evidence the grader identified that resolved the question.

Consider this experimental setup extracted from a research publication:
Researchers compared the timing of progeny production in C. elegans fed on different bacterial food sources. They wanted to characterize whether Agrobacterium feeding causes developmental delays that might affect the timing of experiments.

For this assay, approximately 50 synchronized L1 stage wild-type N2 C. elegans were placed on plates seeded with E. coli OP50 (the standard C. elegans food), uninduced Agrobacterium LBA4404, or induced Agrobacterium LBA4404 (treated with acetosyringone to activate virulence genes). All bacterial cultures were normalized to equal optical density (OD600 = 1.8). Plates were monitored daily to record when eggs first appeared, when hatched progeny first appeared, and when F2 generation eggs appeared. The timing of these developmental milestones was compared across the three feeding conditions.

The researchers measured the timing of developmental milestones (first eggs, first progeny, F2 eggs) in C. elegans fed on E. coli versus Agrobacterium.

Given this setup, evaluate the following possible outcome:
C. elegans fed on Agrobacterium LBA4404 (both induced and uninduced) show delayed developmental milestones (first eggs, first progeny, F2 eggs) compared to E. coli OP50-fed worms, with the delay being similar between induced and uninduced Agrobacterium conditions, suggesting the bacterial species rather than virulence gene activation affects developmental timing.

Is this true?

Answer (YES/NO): NO